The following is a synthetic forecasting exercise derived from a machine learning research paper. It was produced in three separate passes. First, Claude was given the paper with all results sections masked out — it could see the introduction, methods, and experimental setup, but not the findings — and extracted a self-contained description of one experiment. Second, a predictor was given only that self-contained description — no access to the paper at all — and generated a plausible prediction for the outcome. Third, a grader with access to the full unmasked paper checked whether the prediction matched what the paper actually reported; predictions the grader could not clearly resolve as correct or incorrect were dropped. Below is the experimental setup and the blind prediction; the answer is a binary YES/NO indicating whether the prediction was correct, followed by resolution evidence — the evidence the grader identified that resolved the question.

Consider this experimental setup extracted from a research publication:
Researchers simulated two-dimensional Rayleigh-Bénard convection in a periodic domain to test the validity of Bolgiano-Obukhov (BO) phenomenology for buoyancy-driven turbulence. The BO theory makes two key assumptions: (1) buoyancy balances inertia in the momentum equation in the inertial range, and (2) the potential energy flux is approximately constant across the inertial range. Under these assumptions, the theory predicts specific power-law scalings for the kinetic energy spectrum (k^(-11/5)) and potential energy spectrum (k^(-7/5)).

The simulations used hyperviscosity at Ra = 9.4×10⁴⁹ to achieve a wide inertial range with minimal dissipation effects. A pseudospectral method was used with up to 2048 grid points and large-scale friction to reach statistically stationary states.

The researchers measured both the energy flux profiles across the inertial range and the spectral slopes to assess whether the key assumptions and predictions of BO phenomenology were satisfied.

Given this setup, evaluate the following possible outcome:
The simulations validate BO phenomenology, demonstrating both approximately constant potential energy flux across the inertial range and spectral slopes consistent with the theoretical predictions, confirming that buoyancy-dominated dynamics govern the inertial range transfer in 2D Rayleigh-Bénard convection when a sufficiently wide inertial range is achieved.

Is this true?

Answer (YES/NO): NO